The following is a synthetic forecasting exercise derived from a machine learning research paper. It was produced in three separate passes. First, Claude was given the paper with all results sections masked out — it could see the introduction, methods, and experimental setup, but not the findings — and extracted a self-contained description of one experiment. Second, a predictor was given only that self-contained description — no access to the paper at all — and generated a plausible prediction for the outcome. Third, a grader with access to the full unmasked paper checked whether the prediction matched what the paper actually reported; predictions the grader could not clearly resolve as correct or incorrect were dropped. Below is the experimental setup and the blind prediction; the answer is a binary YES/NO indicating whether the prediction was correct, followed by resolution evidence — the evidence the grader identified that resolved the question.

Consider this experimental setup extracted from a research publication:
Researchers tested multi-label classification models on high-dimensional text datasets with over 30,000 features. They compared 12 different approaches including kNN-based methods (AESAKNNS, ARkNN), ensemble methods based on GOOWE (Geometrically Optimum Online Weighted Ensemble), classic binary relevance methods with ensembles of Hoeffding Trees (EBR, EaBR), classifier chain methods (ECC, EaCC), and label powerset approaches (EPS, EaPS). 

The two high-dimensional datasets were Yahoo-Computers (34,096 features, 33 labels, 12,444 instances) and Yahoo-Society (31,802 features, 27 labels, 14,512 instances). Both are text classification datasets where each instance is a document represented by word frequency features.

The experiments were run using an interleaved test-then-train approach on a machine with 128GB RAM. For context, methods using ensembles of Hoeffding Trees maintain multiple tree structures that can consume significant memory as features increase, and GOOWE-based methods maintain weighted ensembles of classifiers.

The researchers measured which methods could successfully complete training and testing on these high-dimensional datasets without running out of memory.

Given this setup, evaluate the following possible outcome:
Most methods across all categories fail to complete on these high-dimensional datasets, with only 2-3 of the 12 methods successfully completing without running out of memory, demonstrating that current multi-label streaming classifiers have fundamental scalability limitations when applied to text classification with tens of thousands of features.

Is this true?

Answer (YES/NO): NO